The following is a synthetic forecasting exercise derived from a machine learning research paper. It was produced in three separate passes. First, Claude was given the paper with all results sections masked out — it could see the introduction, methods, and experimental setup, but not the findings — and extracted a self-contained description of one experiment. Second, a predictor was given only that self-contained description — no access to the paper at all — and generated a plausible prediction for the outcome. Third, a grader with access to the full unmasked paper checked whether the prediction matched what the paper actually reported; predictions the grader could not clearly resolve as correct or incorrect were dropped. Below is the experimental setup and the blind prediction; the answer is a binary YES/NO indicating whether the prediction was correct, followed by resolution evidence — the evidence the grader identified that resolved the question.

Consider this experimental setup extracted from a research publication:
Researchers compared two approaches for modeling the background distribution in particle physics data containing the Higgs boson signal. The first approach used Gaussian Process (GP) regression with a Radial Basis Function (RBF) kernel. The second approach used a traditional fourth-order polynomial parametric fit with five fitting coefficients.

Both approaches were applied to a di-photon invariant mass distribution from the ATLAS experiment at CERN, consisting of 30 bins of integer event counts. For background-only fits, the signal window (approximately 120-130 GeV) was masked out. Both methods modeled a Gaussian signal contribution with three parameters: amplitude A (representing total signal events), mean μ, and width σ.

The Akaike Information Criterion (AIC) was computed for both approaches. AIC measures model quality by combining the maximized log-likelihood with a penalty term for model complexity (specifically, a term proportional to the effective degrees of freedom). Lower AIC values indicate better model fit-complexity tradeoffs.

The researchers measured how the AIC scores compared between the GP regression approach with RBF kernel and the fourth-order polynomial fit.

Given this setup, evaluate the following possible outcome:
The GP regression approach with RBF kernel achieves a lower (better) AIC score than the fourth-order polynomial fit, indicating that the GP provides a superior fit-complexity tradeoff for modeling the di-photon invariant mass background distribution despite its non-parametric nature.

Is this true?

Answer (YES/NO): YES